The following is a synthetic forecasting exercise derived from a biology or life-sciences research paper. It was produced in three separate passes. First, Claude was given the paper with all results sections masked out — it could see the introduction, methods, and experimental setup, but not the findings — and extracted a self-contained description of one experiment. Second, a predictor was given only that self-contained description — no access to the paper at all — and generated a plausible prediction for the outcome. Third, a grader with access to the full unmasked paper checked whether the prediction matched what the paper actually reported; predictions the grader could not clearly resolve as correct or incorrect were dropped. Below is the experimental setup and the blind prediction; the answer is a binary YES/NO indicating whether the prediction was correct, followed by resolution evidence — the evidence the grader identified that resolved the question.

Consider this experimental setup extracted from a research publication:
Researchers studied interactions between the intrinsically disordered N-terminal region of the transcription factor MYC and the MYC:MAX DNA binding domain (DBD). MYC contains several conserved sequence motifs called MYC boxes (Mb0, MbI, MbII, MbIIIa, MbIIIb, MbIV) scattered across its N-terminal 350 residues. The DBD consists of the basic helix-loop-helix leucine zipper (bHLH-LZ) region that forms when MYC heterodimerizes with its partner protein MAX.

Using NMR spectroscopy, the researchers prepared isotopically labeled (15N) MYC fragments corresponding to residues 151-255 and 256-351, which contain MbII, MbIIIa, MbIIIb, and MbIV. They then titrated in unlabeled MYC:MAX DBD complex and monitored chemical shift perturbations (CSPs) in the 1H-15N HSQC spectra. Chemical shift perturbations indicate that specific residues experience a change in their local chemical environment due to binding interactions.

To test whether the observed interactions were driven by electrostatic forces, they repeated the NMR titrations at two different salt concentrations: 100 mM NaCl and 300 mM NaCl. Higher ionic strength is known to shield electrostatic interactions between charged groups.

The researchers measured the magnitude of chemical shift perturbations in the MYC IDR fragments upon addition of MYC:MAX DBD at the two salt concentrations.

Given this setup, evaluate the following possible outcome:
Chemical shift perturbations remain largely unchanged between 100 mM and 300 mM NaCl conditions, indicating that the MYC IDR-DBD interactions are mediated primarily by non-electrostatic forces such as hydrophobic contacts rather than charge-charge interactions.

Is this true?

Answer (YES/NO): NO